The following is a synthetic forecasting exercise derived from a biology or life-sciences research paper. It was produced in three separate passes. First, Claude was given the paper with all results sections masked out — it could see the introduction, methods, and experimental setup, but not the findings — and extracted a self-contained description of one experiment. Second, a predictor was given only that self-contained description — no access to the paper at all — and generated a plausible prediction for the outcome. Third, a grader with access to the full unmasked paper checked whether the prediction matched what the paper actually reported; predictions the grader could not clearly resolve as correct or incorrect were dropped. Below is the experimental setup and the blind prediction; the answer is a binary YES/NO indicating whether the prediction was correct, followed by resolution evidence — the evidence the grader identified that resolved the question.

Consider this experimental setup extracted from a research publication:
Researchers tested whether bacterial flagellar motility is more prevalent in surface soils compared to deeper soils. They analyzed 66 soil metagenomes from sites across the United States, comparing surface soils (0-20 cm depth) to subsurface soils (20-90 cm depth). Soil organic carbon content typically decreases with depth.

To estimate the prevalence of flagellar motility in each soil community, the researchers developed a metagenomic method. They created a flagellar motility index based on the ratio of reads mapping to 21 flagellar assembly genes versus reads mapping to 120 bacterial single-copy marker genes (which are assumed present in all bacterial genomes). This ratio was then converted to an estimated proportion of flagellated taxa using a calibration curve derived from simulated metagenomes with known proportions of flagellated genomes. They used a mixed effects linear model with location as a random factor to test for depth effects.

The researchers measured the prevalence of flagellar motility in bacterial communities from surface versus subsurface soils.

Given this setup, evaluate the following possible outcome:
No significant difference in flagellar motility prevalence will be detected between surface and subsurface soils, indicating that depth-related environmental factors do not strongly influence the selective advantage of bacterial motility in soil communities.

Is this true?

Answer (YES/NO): NO